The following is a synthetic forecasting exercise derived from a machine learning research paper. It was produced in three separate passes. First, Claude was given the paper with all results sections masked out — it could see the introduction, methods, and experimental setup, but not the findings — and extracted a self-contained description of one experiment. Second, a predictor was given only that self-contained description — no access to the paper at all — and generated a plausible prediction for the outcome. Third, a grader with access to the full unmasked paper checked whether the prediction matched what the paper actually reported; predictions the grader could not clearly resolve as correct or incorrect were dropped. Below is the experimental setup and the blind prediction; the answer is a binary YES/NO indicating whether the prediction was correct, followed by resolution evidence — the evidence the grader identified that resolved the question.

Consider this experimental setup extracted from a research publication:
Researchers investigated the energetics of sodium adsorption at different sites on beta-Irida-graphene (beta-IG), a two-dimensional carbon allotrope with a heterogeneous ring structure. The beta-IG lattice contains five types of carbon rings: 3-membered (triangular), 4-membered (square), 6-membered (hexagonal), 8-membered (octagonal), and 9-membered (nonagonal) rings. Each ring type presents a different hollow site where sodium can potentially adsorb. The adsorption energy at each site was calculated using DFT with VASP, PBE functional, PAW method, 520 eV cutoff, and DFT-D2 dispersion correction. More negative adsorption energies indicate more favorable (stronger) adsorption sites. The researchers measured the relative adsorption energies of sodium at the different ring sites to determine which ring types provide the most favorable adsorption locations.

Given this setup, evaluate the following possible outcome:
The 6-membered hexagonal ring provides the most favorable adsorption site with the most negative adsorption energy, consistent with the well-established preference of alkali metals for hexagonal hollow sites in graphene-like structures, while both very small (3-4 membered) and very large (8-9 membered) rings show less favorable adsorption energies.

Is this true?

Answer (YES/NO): NO